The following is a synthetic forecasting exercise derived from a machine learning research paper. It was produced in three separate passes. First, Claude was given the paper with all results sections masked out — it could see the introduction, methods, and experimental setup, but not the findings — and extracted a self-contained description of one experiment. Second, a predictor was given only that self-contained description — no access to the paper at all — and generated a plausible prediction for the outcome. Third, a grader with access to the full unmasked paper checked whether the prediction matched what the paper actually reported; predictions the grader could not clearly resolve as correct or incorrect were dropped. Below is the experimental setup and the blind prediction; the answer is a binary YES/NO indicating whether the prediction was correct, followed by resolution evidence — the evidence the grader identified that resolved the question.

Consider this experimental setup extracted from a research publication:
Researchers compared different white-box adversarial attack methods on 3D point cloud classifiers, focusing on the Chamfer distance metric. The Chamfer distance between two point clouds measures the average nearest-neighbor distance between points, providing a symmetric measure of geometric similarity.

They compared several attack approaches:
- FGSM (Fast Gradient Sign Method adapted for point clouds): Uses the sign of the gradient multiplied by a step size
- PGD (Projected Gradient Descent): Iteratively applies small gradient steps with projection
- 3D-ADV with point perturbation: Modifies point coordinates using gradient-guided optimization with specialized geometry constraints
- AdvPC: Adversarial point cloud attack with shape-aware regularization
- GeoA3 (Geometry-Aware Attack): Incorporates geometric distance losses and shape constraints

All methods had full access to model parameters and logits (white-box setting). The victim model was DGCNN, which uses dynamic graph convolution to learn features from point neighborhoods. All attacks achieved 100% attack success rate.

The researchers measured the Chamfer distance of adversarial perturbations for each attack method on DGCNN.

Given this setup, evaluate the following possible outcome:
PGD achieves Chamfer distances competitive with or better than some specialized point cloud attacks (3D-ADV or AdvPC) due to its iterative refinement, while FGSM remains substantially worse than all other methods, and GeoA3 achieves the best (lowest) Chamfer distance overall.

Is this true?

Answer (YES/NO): NO